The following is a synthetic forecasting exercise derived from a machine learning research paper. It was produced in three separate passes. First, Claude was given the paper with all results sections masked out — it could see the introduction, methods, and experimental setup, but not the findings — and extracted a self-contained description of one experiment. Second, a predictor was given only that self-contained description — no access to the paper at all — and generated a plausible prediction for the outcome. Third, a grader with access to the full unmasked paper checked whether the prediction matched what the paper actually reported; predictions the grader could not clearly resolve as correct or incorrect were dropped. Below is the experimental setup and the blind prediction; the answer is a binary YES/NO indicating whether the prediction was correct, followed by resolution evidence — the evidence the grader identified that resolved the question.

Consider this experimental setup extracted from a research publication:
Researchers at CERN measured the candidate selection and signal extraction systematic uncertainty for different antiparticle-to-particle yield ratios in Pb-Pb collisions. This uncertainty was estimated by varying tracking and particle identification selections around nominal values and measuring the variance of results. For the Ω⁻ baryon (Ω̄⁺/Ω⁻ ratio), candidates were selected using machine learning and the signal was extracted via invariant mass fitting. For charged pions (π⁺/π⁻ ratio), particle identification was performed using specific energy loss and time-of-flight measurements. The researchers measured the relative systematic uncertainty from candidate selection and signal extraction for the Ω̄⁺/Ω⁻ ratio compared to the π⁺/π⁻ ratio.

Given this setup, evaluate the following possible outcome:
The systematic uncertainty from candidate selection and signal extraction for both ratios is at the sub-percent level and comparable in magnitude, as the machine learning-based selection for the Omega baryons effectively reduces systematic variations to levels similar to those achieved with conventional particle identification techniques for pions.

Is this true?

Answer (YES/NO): NO